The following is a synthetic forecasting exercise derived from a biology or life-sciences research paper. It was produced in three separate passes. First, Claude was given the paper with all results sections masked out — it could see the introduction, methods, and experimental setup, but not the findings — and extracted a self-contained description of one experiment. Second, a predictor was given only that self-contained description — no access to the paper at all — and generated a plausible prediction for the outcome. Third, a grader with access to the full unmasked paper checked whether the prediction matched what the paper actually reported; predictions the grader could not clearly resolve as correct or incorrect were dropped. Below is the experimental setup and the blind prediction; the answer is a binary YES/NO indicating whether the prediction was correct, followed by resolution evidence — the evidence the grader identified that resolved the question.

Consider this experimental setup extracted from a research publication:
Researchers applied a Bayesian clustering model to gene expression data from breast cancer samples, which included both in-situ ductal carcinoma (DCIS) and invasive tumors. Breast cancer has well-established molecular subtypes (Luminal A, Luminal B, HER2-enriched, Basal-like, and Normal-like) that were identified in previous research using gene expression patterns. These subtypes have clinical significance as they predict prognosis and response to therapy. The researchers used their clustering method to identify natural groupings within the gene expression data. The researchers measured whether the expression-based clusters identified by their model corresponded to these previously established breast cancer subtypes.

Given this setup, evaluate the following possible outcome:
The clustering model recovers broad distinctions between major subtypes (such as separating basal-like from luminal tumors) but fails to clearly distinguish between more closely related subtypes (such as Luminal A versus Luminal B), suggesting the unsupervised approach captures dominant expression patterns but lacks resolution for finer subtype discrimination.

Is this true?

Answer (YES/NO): NO